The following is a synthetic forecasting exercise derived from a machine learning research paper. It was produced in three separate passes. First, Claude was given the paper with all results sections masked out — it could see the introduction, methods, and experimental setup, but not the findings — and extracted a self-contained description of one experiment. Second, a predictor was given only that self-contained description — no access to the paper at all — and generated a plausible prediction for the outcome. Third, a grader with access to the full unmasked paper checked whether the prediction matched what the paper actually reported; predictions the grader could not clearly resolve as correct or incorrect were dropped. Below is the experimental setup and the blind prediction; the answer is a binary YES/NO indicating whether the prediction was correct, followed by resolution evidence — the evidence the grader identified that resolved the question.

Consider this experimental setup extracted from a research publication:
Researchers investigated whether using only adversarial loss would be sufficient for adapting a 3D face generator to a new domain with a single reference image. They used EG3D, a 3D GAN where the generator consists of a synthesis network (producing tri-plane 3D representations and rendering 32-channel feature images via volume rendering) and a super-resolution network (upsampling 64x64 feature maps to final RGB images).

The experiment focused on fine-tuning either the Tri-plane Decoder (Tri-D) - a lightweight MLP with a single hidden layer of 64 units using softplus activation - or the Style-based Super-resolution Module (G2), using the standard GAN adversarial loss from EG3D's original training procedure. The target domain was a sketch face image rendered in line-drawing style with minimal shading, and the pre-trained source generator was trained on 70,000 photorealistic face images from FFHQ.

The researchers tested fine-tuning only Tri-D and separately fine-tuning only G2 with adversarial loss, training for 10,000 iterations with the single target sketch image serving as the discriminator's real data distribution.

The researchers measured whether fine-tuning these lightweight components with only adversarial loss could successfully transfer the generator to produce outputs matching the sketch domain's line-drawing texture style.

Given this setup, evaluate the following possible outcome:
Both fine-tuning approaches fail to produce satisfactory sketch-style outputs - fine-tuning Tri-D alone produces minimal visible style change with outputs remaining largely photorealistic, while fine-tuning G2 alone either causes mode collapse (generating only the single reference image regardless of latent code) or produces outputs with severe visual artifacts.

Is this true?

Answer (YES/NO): NO